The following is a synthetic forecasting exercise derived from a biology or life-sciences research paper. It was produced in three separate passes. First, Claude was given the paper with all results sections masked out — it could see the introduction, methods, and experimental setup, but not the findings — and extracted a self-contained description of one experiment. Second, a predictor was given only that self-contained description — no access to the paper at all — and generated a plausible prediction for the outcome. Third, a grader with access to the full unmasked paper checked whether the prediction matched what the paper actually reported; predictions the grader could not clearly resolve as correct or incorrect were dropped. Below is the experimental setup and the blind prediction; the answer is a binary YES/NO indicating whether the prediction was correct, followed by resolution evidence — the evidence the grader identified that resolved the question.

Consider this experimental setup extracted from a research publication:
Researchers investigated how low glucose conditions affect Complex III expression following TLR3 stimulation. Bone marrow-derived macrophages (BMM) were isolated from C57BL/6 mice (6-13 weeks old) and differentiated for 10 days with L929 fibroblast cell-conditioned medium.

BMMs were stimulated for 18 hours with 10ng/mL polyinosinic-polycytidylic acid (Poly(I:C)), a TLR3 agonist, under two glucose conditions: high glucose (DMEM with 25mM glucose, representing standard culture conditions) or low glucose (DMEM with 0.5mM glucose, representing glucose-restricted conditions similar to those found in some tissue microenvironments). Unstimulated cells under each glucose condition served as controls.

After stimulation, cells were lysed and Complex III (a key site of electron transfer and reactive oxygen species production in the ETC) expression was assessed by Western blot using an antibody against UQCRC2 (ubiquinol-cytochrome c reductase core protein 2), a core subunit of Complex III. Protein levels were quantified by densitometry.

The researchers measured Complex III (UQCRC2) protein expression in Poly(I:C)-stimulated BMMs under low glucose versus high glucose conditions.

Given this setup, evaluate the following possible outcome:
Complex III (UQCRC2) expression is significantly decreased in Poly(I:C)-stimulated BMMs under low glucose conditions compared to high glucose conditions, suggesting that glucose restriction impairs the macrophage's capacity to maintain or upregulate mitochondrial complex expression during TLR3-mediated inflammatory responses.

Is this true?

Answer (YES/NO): NO